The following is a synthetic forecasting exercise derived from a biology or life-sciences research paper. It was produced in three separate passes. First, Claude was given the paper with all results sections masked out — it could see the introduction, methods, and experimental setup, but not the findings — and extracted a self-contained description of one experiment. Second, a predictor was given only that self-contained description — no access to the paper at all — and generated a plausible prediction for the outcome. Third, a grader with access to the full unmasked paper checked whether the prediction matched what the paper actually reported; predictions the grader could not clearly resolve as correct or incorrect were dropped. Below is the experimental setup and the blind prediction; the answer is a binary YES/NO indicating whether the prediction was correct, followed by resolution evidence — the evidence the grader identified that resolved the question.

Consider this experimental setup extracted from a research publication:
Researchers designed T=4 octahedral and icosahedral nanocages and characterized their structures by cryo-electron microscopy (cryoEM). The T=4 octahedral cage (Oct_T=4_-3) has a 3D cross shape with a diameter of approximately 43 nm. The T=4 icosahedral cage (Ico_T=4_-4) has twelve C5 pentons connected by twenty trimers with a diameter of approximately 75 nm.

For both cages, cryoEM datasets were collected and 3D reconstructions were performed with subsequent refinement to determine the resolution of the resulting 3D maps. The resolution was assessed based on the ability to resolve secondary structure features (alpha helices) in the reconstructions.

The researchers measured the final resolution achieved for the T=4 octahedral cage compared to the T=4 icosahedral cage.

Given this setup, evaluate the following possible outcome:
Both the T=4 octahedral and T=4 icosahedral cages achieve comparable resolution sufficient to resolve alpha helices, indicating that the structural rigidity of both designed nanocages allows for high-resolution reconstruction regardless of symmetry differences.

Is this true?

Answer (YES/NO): NO